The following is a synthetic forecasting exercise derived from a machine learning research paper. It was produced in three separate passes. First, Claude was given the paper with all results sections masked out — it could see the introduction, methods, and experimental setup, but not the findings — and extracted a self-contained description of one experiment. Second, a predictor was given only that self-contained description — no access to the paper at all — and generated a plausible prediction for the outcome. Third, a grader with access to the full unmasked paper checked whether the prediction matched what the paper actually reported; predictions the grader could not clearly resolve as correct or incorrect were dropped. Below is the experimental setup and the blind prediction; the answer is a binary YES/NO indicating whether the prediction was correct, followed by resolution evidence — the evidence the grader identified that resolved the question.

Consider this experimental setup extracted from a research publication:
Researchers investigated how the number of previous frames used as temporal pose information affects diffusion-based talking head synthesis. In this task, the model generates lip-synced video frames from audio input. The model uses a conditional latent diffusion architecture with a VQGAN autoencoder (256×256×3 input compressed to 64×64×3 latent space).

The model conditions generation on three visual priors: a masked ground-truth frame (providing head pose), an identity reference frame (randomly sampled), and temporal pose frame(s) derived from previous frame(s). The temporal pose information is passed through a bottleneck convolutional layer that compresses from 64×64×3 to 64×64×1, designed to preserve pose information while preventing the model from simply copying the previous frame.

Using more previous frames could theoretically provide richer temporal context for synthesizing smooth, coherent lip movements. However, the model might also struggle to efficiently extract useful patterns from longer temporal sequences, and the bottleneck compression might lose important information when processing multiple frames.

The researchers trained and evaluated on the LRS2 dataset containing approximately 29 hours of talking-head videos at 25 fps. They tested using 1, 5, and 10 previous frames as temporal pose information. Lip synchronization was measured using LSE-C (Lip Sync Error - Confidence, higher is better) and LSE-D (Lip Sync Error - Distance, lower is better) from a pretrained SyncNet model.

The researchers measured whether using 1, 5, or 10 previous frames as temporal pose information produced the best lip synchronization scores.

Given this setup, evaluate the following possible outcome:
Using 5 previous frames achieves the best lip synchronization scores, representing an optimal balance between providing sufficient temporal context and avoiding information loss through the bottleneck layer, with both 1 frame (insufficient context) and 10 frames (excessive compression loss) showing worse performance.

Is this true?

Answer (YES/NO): NO